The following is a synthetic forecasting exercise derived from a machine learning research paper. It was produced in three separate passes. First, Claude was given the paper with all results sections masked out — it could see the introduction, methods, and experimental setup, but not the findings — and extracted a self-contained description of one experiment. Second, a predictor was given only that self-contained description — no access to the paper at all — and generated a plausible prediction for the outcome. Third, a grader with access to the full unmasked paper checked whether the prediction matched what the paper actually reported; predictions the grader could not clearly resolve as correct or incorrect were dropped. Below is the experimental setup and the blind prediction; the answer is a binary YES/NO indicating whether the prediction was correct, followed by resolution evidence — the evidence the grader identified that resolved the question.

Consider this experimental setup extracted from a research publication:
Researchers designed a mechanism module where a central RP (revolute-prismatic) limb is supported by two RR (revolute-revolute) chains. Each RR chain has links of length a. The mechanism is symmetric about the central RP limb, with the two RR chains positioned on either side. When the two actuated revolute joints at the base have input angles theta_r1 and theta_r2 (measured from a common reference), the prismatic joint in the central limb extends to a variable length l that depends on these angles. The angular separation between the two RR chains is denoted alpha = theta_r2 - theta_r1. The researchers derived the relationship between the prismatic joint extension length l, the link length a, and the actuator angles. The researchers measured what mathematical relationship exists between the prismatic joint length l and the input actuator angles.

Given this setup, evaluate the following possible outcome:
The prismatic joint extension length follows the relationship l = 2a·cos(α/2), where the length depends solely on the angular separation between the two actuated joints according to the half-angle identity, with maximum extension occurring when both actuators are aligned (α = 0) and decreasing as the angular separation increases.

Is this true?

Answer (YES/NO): YES